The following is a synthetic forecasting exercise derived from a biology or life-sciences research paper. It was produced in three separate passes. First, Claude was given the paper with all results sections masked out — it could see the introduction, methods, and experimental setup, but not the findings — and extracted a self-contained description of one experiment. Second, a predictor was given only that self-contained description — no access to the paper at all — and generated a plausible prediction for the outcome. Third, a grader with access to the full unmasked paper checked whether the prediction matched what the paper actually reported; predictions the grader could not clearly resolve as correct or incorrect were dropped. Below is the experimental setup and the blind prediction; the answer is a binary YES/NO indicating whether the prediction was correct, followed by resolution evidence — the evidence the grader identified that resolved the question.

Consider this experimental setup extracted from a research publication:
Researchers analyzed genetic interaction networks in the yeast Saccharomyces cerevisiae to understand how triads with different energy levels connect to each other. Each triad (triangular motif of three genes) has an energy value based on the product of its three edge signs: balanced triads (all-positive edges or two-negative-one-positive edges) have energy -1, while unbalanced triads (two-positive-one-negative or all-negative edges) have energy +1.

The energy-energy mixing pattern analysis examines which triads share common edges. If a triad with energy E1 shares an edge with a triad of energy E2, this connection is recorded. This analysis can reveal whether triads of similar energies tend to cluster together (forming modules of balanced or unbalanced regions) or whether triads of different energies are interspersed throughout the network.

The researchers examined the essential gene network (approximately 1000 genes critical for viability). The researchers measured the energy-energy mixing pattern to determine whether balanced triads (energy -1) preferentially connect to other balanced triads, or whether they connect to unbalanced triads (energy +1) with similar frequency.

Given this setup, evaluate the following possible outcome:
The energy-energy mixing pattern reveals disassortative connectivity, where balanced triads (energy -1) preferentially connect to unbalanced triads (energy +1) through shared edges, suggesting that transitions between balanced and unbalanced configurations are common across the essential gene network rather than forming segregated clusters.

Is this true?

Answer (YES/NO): NO